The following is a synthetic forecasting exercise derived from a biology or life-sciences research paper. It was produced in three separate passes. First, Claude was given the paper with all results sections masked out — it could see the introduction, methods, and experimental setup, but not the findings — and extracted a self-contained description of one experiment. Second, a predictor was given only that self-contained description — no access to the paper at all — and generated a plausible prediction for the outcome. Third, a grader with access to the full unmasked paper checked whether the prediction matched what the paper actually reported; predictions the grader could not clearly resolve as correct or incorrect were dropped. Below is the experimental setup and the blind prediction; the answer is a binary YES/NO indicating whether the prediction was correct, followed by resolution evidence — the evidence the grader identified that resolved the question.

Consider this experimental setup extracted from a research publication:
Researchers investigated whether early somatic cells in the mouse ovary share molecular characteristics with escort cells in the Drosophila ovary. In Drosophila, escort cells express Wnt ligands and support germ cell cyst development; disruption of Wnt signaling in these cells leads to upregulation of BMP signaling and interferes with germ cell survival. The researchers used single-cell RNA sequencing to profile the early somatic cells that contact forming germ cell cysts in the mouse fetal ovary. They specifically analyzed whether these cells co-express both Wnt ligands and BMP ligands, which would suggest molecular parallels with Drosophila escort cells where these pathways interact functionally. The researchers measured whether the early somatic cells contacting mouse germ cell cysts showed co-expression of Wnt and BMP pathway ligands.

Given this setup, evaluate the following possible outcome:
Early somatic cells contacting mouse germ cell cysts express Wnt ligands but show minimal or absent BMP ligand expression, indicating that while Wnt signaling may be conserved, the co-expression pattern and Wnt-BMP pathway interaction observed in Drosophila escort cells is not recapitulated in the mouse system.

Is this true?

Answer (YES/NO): NO